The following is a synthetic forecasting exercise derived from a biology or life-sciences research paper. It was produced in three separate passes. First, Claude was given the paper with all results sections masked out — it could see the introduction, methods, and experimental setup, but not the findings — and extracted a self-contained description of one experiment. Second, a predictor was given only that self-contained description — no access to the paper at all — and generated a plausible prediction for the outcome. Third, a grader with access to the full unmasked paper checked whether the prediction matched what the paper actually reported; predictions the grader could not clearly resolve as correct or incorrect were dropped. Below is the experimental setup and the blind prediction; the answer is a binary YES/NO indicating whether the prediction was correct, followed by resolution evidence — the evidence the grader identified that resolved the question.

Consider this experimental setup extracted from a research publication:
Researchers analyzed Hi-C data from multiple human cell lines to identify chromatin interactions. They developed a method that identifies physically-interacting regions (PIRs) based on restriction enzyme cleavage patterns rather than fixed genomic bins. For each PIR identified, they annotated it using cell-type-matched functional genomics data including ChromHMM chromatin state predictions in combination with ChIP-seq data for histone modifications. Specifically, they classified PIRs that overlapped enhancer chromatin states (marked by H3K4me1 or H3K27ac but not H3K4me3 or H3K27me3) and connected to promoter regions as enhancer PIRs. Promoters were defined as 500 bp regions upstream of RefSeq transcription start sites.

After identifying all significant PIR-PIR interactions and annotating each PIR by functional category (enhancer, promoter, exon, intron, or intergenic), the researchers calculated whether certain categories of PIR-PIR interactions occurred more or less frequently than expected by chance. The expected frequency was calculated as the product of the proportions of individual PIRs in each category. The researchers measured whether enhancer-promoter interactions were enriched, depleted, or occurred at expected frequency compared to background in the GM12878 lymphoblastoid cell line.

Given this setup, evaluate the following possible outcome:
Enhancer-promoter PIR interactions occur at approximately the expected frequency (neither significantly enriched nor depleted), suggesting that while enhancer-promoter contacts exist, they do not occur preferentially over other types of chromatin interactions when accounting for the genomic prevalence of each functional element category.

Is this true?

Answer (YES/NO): NO